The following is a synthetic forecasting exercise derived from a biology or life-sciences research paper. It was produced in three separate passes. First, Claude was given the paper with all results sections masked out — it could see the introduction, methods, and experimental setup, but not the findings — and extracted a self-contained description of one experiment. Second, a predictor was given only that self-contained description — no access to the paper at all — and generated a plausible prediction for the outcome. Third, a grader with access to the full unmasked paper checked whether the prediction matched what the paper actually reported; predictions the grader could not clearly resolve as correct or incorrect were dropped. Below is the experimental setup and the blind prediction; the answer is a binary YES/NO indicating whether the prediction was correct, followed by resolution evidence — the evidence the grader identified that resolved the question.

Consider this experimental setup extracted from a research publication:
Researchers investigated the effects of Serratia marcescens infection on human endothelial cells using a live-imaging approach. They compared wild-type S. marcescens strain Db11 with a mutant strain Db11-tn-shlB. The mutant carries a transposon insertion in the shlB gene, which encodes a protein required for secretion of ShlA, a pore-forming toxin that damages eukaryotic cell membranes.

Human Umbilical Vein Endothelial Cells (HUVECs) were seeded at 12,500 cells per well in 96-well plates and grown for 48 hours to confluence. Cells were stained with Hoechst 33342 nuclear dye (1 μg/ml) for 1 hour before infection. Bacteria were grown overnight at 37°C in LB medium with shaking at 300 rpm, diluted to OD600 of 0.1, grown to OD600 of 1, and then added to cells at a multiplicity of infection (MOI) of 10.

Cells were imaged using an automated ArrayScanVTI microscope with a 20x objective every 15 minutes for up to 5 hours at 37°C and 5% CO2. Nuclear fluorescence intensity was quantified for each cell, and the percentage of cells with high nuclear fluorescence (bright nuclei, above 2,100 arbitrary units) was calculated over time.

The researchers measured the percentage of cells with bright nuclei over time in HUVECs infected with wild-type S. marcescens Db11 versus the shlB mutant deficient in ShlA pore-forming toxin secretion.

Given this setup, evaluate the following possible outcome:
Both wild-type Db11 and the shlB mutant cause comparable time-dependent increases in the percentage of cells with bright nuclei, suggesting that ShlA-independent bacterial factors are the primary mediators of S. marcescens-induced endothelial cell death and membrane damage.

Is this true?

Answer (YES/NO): NO